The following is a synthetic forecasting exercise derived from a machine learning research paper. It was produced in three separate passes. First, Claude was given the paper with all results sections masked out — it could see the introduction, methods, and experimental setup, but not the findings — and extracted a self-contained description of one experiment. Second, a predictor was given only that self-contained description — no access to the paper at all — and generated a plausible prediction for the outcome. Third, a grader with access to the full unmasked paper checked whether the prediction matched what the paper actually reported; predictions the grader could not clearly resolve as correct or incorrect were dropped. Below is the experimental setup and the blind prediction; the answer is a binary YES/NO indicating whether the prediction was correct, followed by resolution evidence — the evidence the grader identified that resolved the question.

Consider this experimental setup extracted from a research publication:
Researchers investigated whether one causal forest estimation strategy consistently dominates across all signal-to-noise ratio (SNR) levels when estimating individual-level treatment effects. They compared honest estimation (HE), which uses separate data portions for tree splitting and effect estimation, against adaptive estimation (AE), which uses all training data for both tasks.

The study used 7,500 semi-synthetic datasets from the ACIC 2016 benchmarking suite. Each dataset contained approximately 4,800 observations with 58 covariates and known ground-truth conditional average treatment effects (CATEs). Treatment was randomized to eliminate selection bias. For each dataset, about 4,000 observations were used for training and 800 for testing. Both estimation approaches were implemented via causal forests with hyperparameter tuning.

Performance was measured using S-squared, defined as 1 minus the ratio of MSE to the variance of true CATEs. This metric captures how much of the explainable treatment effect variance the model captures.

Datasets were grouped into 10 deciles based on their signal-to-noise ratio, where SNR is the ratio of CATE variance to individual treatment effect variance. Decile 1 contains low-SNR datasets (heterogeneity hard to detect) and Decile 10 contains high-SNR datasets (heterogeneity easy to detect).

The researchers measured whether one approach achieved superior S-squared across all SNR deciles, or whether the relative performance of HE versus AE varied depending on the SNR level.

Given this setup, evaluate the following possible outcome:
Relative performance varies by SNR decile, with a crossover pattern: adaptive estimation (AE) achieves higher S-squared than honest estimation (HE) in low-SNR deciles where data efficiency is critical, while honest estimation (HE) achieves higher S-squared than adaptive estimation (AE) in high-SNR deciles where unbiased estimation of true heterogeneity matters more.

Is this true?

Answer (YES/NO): NO